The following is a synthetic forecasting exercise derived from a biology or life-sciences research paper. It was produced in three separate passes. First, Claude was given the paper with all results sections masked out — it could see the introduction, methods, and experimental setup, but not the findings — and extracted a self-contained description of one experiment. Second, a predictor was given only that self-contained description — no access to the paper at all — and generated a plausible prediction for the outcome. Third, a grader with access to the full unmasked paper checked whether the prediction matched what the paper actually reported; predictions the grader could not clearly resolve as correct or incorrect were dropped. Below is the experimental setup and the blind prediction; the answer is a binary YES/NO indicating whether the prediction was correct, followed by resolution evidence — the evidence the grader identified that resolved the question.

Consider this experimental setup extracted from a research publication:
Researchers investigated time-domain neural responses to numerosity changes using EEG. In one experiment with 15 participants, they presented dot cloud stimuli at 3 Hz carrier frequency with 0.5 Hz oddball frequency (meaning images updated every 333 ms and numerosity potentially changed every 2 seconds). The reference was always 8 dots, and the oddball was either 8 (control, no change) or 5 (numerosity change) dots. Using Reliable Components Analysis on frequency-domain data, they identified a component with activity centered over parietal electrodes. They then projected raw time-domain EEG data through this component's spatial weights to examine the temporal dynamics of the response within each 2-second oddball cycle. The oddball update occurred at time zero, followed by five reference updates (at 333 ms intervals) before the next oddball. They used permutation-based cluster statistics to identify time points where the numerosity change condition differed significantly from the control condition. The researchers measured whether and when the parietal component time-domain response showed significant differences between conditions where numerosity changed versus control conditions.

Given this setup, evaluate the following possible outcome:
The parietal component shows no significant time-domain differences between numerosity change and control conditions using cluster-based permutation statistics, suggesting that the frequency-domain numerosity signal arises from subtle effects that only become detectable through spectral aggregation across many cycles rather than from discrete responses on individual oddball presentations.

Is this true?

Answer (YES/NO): NO